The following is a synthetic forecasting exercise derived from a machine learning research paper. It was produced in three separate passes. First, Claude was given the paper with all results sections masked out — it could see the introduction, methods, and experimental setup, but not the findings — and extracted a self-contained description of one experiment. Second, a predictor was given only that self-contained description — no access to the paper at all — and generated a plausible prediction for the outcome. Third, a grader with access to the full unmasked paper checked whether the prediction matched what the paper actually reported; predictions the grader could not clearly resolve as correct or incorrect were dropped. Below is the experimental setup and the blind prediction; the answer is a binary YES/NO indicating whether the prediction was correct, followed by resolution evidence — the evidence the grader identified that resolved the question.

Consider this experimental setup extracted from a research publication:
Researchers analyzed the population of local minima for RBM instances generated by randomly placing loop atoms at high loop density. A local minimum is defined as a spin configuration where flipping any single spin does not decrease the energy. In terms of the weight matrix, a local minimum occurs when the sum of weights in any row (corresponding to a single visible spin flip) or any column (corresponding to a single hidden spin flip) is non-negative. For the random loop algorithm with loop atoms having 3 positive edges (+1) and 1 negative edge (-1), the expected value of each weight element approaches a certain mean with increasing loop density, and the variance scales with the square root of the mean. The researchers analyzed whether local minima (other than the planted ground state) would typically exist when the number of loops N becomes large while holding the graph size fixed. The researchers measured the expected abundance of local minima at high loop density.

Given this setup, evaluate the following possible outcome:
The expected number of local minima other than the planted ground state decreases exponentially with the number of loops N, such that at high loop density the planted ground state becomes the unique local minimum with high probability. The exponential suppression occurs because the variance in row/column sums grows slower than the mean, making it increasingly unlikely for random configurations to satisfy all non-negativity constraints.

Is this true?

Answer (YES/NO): YES